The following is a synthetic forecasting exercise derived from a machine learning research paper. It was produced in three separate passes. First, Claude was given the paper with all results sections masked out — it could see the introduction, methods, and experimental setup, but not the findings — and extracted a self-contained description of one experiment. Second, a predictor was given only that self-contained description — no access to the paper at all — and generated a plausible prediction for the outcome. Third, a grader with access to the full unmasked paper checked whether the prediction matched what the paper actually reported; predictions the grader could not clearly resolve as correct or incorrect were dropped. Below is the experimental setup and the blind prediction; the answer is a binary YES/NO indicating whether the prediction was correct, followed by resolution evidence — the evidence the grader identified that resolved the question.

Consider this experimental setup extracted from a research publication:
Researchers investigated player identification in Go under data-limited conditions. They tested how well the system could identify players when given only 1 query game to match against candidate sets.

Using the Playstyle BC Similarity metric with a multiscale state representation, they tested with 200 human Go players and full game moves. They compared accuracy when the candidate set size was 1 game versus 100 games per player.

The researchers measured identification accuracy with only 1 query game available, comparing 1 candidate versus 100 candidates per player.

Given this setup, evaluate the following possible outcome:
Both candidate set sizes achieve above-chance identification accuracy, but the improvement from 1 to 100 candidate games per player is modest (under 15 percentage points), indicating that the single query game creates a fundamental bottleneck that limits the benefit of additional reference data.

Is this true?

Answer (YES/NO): NO